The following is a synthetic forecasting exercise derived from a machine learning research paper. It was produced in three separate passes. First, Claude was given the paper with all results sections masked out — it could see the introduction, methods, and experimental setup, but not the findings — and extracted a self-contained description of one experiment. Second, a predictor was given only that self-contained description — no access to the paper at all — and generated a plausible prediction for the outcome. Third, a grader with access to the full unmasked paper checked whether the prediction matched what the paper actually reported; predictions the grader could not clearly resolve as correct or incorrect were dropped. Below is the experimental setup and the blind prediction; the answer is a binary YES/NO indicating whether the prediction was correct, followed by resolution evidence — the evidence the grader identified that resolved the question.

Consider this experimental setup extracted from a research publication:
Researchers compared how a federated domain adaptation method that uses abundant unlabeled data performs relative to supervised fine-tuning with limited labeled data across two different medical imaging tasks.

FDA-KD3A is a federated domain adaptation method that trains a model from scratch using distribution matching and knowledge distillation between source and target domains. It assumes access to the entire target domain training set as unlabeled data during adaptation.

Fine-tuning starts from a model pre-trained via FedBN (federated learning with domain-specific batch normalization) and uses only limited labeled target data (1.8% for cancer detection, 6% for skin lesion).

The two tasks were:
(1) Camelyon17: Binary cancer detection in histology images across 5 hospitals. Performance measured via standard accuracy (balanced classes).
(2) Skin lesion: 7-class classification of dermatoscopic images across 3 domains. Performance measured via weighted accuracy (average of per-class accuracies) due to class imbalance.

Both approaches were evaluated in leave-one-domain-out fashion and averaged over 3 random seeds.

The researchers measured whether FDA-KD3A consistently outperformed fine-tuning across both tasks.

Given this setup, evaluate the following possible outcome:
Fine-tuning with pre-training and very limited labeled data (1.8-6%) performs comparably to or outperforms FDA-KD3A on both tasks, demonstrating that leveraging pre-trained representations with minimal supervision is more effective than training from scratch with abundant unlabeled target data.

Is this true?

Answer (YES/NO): NO